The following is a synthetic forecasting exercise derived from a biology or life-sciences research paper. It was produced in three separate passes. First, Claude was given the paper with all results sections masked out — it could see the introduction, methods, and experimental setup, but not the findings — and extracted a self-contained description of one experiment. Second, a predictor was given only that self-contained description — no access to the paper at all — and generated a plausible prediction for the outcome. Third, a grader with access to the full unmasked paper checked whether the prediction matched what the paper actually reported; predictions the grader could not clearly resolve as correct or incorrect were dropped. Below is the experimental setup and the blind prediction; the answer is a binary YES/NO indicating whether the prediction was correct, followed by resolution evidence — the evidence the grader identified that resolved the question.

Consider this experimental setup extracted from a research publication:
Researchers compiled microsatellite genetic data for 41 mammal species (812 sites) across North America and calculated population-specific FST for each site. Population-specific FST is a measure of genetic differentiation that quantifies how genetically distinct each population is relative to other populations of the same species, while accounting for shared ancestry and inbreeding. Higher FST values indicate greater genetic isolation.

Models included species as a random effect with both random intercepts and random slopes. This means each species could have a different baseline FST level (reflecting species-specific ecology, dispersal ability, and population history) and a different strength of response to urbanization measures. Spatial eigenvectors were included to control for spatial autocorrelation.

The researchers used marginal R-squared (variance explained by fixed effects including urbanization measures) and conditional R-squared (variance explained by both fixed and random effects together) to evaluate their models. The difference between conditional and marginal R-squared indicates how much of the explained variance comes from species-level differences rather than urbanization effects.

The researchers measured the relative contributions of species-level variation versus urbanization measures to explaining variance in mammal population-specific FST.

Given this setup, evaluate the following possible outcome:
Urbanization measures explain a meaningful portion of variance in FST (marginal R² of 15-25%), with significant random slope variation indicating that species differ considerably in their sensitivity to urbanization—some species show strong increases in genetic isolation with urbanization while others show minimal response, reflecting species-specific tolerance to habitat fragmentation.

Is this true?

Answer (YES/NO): YES